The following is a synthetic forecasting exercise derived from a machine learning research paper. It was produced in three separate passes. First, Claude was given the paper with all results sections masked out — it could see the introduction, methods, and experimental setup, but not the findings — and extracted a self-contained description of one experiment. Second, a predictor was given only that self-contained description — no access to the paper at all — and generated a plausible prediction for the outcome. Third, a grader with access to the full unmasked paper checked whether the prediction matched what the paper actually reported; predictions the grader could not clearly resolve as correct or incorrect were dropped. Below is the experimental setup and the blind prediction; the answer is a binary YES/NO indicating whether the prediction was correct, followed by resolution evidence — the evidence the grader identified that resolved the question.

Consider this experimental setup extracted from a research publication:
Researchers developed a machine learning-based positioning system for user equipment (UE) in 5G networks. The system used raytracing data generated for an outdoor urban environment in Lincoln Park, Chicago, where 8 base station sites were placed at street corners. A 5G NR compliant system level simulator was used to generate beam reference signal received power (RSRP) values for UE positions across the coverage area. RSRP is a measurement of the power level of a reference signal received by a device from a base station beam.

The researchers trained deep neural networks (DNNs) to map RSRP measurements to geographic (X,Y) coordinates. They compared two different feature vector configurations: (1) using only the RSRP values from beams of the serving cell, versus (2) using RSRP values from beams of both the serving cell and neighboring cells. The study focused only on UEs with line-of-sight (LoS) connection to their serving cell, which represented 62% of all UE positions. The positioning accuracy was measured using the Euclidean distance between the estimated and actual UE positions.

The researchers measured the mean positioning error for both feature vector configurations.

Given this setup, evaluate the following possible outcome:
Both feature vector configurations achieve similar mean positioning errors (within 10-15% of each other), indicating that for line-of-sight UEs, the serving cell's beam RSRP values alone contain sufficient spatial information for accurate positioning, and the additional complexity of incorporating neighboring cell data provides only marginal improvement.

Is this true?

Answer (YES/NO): NO